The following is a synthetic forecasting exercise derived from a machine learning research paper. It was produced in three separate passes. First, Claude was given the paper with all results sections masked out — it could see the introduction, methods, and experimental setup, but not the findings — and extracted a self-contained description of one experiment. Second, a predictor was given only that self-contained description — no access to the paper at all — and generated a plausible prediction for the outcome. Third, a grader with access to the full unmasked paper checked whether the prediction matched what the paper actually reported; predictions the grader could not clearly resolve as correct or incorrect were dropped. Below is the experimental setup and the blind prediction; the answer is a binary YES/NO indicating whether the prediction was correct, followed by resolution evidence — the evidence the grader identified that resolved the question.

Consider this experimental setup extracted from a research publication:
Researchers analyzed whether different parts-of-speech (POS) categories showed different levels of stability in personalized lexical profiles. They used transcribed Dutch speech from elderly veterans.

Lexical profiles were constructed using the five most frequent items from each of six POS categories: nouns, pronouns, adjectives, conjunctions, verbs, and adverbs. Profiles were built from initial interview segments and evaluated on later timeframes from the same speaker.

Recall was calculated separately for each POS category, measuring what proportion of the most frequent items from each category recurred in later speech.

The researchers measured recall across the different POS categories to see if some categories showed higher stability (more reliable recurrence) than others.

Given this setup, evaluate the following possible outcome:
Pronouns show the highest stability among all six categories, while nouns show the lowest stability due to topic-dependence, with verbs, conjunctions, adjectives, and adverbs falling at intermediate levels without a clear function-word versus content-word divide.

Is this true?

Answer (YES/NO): NO